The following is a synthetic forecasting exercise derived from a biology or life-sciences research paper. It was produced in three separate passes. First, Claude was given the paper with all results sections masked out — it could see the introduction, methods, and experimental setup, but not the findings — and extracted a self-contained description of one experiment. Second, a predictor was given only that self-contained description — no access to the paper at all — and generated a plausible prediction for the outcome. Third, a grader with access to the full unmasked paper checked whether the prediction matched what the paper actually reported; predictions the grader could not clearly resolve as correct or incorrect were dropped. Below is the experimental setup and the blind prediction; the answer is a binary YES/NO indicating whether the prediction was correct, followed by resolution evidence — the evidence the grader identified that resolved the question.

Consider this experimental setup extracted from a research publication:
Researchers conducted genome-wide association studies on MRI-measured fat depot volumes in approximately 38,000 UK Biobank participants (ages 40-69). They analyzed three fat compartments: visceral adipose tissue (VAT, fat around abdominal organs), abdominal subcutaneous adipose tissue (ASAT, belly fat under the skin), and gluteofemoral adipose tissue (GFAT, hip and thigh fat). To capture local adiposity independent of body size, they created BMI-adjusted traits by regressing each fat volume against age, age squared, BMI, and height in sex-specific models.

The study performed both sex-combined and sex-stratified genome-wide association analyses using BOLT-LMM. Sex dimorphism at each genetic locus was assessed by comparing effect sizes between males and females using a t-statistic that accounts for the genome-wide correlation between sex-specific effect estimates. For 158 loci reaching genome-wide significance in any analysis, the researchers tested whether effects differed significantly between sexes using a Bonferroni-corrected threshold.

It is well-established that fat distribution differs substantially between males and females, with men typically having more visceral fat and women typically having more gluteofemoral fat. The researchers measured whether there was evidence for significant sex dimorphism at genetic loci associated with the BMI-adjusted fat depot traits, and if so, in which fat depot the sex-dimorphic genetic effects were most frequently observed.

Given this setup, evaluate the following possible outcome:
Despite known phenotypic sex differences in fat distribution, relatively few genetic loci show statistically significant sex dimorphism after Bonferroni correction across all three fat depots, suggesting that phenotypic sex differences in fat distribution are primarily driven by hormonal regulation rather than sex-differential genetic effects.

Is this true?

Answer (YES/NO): NO